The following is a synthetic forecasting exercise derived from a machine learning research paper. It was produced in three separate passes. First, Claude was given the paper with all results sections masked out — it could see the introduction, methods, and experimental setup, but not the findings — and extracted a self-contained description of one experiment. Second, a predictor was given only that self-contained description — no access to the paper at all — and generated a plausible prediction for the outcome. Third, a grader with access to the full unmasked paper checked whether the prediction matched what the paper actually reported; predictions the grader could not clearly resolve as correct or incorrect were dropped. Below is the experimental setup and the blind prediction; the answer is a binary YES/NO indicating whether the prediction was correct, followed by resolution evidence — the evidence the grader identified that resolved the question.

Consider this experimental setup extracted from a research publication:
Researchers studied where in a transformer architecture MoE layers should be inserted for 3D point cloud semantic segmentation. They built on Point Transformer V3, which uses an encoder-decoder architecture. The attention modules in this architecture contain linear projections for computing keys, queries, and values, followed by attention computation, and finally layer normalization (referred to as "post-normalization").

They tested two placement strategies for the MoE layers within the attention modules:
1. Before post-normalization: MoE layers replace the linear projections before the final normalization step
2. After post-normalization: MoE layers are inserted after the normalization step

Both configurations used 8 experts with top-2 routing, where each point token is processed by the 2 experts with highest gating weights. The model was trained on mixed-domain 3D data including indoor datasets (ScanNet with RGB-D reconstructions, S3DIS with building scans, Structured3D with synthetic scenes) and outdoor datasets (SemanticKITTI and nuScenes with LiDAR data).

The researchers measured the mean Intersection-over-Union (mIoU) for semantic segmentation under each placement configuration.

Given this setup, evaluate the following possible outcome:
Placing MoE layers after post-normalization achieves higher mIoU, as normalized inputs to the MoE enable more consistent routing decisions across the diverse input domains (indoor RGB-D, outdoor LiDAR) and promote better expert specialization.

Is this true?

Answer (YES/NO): NO